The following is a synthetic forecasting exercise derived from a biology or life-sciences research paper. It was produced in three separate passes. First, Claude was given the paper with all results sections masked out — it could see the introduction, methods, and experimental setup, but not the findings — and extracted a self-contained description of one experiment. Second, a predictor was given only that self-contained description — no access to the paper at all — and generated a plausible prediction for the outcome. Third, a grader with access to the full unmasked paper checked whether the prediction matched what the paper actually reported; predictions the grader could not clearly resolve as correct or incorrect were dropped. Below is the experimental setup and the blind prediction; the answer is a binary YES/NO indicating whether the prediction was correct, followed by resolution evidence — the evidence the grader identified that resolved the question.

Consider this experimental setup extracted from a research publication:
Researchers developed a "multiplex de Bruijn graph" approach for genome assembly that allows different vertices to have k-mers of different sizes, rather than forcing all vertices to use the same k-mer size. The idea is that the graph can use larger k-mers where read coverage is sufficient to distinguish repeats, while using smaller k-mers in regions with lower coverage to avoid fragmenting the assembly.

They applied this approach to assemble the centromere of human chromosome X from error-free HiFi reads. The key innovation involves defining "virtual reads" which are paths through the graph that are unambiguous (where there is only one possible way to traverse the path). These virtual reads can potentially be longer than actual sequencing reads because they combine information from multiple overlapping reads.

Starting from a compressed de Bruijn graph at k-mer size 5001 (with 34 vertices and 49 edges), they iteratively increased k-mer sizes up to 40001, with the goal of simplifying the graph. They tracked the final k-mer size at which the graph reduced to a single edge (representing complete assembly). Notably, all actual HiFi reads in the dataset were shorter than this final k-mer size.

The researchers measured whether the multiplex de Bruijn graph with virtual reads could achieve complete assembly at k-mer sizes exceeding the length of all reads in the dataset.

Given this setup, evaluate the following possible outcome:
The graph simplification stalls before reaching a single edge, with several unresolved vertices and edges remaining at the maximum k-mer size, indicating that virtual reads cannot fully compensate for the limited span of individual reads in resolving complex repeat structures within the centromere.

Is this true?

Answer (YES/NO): NO